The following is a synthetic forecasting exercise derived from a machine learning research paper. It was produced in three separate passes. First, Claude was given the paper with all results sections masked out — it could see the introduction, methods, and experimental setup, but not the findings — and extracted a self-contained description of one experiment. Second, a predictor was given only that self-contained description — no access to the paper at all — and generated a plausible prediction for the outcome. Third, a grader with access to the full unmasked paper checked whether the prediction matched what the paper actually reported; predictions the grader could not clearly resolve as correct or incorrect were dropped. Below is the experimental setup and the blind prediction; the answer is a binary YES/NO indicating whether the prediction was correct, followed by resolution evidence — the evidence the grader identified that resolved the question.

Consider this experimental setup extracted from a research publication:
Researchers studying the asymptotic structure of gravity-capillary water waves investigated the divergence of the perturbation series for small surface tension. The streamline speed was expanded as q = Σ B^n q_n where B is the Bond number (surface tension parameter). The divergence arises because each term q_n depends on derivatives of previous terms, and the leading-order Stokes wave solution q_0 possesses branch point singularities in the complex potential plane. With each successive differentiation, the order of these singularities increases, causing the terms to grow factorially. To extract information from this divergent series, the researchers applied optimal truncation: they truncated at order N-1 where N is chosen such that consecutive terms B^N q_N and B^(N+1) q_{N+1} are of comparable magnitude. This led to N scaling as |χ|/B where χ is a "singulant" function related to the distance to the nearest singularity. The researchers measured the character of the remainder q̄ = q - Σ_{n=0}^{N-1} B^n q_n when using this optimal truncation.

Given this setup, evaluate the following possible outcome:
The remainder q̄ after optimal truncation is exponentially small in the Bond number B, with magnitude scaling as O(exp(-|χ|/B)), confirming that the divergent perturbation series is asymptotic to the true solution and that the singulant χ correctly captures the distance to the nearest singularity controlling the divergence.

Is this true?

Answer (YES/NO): YES